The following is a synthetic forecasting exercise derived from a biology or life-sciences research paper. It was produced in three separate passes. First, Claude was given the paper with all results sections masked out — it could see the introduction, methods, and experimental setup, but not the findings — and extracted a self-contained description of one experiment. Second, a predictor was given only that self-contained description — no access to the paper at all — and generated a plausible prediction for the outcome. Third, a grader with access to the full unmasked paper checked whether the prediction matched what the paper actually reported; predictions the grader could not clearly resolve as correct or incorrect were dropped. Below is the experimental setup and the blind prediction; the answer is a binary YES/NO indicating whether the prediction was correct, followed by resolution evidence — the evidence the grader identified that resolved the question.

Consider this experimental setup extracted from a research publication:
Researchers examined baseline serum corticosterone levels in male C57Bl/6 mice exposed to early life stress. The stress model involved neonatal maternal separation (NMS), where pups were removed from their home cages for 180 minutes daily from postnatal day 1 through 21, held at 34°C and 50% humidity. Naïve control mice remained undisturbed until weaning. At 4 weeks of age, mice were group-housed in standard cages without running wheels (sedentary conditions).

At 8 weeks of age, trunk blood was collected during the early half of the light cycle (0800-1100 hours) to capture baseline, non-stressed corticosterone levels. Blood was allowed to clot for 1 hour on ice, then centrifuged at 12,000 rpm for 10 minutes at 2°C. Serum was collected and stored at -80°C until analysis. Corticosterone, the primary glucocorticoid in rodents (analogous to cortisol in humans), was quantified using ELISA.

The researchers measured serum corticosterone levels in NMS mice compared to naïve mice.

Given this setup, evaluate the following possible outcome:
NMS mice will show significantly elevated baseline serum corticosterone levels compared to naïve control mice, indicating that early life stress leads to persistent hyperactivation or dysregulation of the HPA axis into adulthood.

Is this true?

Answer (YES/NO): NO